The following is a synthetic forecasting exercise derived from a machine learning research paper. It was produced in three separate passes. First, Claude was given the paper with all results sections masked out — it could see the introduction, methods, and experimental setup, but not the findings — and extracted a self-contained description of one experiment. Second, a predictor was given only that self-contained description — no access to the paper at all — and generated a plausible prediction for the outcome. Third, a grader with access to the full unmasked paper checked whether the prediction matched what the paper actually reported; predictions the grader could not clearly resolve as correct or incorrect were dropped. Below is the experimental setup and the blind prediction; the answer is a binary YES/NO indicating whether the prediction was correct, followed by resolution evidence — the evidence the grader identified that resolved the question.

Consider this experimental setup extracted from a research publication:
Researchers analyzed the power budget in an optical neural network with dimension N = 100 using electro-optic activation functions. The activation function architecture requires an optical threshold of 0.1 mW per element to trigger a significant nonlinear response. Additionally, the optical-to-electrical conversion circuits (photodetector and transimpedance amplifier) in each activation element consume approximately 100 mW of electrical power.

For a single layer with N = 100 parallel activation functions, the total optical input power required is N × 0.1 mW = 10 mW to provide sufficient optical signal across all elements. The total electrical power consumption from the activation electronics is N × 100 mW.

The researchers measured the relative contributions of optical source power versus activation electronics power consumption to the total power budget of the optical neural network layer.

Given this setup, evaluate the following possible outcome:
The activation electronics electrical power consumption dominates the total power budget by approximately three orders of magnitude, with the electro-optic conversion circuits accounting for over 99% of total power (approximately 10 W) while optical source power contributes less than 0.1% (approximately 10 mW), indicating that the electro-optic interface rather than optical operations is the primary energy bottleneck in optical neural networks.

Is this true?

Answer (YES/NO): YES